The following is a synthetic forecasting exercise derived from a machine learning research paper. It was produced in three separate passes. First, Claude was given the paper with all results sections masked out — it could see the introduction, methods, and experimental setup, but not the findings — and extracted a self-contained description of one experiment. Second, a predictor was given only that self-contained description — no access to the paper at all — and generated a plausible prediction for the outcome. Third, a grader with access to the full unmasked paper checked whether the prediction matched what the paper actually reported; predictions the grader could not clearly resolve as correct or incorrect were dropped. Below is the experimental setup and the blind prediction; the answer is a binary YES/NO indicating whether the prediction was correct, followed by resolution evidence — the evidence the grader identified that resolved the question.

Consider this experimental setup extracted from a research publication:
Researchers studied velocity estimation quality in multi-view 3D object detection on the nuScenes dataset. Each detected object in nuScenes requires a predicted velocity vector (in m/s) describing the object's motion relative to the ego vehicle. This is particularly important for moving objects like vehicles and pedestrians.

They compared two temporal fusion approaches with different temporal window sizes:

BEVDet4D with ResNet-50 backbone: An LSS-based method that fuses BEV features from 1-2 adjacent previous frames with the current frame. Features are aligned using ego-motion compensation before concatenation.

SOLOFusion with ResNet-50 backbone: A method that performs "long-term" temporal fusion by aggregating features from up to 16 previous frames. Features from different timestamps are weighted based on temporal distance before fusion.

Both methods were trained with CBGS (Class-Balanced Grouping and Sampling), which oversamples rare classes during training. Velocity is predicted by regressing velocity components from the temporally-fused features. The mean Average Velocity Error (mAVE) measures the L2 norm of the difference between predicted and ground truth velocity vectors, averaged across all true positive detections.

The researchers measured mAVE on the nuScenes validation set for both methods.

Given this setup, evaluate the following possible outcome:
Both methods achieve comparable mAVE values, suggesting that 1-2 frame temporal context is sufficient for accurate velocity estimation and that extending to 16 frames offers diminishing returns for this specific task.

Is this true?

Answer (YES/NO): NO